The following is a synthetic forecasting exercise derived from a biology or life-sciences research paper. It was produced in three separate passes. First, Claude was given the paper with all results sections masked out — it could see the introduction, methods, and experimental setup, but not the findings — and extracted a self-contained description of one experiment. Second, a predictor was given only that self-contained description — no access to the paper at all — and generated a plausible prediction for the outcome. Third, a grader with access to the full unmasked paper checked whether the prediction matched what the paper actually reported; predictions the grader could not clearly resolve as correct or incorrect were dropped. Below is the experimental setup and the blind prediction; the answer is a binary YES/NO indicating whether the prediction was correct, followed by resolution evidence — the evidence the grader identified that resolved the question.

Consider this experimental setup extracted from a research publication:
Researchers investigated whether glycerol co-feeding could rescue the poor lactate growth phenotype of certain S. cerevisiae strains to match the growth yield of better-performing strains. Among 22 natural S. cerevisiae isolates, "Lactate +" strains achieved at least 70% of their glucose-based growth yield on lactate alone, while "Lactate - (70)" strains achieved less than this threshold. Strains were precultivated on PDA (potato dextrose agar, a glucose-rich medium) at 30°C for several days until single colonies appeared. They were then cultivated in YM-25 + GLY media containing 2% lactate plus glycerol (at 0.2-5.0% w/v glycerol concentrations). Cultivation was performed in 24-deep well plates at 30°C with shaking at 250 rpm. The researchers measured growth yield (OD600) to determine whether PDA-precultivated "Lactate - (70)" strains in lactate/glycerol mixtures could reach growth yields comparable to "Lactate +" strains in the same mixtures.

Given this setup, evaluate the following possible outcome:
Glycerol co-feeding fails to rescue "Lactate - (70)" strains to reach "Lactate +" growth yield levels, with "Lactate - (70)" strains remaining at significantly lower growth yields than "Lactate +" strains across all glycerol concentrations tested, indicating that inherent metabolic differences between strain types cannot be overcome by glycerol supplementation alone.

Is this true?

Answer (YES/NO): NO